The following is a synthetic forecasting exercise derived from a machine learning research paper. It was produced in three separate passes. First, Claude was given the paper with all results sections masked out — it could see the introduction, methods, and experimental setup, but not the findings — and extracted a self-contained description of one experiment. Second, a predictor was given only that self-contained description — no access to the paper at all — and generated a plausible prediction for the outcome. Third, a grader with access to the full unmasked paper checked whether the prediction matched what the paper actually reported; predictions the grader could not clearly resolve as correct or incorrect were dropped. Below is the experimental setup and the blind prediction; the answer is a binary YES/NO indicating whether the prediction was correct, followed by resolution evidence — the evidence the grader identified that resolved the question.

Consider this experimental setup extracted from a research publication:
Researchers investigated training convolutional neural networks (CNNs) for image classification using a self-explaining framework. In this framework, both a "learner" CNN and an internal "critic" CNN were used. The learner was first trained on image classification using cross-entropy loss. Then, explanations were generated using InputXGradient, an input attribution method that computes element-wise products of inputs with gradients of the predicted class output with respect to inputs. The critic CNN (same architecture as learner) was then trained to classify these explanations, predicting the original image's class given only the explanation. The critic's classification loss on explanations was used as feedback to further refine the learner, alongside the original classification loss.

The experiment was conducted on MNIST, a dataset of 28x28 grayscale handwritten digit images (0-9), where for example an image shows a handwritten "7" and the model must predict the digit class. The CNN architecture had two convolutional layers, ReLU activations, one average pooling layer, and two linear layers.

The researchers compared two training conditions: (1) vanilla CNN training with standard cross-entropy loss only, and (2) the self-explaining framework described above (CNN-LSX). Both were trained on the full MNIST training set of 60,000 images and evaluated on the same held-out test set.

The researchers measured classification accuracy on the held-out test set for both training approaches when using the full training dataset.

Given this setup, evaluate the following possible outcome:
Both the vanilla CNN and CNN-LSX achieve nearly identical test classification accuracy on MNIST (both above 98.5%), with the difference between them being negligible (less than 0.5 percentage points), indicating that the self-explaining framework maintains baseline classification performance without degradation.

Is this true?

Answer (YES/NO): NO